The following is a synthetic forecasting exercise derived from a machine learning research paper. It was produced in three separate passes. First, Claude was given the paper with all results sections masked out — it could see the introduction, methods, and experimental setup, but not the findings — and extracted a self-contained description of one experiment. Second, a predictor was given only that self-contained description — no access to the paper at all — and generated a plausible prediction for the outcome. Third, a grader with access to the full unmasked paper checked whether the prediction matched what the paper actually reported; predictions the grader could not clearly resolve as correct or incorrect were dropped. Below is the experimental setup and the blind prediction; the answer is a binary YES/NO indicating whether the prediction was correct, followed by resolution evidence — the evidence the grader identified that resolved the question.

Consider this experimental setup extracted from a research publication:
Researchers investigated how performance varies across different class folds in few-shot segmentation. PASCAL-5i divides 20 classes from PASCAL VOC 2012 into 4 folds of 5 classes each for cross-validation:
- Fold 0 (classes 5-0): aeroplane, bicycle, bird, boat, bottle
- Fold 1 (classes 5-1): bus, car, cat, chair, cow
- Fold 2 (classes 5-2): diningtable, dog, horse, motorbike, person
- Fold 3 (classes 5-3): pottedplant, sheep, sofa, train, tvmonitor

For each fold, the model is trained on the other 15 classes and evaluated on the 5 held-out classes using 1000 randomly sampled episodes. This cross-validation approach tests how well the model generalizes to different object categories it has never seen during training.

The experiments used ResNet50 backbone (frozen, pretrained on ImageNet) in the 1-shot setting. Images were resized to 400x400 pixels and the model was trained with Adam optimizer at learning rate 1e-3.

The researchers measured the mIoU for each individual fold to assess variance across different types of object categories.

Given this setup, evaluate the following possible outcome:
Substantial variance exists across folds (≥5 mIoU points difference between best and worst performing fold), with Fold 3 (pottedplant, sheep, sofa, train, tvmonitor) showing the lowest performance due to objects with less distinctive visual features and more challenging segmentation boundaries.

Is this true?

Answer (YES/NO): NO